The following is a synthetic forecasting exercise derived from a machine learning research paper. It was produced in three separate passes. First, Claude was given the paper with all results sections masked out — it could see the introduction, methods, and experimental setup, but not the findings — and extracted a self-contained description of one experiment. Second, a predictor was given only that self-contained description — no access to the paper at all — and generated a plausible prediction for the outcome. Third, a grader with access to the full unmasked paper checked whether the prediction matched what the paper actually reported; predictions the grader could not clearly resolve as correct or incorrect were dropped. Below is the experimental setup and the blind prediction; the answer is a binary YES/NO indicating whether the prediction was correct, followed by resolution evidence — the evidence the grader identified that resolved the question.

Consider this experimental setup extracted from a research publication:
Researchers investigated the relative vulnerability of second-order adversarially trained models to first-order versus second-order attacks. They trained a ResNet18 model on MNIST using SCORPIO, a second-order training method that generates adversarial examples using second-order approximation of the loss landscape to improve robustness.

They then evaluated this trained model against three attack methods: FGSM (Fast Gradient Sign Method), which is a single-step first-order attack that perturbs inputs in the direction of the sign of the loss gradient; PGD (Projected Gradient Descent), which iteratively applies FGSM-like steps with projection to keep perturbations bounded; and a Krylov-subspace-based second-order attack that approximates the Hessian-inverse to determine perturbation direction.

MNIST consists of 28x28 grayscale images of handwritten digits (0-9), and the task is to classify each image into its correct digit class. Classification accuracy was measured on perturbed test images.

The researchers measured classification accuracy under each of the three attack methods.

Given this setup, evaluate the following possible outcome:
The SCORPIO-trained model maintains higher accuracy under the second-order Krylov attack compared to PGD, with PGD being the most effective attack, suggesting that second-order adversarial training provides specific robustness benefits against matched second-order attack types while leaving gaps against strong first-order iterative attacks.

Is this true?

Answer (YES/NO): NO